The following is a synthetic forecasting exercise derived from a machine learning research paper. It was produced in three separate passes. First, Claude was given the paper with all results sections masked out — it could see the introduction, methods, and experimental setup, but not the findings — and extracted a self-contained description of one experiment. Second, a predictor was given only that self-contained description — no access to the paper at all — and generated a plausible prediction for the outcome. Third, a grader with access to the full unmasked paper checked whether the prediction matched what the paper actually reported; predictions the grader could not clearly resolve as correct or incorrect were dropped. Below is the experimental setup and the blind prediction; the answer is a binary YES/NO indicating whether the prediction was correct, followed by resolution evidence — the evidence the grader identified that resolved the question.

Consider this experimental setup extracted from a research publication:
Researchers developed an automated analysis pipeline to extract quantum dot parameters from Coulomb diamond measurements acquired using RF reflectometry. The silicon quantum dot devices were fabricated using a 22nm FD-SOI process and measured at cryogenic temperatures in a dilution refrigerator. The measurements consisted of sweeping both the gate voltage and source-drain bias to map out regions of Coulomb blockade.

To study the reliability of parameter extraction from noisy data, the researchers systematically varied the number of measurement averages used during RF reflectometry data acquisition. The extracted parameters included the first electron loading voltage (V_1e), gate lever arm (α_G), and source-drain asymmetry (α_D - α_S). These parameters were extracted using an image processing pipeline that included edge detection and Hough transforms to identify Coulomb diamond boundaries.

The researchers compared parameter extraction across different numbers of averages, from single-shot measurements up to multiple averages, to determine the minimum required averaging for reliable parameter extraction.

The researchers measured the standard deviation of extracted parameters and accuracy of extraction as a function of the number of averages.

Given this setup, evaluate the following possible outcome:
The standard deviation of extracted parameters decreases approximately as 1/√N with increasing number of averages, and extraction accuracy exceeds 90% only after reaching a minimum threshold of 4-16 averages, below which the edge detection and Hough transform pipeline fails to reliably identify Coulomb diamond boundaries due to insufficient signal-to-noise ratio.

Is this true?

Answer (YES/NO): NO